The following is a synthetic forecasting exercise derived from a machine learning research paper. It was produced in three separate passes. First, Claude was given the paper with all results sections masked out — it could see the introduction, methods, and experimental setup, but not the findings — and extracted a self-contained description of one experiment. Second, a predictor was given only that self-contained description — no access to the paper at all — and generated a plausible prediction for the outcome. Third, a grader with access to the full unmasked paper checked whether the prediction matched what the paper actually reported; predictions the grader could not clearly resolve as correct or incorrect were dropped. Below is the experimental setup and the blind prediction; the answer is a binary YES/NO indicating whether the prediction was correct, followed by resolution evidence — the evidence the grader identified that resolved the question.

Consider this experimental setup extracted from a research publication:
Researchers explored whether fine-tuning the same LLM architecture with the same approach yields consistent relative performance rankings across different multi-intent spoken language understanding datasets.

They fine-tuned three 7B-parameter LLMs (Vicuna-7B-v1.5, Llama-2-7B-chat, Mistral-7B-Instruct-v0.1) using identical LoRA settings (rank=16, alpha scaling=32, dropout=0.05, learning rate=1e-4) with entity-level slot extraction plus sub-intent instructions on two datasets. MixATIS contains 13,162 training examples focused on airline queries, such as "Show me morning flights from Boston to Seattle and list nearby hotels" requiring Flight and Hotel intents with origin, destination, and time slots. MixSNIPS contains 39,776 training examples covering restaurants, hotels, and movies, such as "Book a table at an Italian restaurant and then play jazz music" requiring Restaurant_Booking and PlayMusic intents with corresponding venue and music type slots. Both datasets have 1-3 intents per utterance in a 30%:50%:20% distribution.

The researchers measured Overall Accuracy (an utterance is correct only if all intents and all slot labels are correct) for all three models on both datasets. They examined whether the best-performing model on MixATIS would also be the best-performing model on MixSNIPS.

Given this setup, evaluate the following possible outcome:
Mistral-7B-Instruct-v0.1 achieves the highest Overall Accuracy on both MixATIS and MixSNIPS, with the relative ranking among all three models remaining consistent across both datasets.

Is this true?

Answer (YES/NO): NO